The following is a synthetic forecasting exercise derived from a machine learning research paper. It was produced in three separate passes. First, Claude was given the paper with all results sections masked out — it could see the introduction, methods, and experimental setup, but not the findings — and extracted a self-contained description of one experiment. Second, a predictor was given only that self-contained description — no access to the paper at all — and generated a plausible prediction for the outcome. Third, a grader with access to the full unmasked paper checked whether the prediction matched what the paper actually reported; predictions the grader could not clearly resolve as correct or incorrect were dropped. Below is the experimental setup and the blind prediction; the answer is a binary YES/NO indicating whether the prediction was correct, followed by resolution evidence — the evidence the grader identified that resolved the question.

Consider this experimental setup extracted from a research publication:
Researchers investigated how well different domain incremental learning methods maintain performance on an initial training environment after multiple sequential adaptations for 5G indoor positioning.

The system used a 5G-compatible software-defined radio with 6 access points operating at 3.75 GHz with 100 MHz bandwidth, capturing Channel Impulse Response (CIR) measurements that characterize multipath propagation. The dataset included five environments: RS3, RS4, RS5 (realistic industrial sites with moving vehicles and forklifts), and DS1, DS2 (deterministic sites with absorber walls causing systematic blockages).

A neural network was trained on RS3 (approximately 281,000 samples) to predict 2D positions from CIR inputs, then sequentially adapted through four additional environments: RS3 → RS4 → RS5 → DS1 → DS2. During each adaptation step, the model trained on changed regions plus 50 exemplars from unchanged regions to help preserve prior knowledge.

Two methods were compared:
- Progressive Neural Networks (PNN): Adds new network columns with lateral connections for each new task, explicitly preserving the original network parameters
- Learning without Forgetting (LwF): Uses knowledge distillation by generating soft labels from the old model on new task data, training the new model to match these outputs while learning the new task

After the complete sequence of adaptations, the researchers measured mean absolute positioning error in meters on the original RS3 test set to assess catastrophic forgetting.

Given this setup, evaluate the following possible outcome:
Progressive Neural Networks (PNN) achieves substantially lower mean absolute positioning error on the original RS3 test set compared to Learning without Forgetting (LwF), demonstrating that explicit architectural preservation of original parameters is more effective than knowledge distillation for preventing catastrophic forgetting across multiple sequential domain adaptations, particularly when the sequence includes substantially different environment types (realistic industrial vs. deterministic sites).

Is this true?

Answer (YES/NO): NO